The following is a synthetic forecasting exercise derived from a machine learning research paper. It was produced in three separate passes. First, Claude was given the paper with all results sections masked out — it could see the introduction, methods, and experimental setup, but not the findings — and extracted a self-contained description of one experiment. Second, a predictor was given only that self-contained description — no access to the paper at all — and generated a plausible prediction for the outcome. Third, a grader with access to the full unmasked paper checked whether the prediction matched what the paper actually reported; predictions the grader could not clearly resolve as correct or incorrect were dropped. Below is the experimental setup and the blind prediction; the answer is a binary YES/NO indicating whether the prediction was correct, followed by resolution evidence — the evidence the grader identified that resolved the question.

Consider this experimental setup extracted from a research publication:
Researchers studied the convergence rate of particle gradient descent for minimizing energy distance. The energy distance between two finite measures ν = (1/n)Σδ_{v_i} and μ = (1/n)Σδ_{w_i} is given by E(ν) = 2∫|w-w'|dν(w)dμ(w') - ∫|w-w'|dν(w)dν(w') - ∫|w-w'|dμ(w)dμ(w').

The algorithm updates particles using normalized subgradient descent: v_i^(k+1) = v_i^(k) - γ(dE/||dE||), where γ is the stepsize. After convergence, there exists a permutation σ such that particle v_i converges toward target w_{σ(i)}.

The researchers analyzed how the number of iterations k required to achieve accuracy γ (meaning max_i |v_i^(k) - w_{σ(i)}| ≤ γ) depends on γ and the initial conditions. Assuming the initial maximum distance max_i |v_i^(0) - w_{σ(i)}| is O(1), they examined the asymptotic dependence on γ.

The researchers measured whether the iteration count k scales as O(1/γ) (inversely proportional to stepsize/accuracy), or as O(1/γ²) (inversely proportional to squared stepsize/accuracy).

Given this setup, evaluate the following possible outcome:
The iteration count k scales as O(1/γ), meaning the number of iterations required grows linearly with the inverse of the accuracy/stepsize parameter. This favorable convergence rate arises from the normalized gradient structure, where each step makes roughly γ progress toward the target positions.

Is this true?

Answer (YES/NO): YES